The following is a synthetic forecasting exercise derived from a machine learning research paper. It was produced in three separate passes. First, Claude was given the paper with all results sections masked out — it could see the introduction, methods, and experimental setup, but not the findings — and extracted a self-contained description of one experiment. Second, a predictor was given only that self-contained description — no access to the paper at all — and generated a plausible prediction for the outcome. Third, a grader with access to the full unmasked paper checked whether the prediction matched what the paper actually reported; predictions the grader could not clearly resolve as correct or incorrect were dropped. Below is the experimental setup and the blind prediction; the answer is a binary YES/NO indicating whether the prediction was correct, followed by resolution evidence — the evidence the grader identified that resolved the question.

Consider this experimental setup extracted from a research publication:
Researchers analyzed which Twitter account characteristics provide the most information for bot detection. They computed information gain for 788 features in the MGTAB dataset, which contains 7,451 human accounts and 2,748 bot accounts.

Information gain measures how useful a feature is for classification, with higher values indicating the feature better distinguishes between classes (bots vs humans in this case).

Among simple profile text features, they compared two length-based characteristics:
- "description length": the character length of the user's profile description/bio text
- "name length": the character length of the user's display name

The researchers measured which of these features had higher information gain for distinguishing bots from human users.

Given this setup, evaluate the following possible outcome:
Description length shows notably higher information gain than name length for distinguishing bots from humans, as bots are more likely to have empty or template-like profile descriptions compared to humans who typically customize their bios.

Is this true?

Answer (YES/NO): YES